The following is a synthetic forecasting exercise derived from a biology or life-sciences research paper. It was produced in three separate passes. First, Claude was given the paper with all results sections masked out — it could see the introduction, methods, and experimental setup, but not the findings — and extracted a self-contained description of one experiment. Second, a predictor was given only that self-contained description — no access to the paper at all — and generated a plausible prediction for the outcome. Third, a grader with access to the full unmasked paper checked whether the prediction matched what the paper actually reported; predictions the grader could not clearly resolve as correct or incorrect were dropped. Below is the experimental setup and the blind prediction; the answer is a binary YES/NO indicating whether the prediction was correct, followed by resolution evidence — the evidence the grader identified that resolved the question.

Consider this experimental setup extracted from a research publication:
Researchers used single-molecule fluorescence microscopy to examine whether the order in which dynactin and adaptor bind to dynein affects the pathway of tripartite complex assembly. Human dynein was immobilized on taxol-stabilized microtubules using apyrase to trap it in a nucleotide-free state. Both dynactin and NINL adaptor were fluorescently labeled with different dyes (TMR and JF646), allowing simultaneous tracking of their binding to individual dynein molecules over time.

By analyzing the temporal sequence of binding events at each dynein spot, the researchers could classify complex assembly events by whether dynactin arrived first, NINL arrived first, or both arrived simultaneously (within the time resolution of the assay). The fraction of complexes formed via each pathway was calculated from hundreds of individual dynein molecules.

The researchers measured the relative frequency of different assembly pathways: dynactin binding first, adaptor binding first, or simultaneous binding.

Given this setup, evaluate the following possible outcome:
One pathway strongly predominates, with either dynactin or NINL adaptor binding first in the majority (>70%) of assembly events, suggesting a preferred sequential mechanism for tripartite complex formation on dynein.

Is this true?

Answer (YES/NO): NO